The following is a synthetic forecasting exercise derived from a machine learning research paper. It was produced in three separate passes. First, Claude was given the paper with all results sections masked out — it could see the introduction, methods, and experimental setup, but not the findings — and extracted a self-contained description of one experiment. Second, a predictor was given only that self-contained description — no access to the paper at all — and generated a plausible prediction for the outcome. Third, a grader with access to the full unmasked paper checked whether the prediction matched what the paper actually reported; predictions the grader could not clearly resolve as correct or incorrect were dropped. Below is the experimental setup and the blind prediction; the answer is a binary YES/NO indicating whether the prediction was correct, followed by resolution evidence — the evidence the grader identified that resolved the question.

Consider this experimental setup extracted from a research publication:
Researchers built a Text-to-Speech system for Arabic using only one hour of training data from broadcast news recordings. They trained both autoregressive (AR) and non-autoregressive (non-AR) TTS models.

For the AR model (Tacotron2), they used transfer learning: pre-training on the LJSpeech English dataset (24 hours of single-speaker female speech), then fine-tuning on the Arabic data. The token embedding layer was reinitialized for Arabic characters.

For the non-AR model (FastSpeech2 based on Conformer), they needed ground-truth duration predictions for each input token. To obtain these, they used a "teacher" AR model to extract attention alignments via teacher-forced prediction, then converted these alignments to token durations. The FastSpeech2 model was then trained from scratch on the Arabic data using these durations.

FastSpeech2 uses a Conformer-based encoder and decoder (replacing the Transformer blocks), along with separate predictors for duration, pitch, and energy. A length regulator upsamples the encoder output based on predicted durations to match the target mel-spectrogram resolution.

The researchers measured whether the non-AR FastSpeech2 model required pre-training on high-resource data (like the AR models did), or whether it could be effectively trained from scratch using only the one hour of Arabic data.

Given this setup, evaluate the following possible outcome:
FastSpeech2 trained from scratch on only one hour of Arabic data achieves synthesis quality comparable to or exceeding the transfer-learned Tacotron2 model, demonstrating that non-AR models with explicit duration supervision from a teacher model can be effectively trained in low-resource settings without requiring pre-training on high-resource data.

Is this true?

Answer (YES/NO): YES